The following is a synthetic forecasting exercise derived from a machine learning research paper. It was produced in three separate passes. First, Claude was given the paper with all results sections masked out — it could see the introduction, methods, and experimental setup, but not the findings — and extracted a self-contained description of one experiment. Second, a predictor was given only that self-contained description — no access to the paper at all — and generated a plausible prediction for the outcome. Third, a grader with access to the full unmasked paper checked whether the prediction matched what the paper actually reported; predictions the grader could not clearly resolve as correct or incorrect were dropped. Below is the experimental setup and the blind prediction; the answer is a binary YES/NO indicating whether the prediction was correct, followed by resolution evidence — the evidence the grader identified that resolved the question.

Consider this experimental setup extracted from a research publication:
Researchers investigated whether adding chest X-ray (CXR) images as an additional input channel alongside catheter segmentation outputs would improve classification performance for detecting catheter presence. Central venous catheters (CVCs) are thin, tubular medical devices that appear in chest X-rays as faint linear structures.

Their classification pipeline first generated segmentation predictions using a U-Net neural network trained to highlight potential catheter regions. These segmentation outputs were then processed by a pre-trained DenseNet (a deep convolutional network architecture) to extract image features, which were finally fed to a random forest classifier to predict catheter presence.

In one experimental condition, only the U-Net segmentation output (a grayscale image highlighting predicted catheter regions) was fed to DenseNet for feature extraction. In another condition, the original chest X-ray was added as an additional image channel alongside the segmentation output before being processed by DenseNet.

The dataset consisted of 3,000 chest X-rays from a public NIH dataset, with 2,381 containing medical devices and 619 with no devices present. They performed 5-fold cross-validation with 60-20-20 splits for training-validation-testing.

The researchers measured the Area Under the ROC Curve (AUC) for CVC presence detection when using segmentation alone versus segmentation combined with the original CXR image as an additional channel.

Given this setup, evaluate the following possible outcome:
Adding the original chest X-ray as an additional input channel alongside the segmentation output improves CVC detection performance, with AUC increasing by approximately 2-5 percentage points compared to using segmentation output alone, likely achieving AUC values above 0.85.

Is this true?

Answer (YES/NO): NO